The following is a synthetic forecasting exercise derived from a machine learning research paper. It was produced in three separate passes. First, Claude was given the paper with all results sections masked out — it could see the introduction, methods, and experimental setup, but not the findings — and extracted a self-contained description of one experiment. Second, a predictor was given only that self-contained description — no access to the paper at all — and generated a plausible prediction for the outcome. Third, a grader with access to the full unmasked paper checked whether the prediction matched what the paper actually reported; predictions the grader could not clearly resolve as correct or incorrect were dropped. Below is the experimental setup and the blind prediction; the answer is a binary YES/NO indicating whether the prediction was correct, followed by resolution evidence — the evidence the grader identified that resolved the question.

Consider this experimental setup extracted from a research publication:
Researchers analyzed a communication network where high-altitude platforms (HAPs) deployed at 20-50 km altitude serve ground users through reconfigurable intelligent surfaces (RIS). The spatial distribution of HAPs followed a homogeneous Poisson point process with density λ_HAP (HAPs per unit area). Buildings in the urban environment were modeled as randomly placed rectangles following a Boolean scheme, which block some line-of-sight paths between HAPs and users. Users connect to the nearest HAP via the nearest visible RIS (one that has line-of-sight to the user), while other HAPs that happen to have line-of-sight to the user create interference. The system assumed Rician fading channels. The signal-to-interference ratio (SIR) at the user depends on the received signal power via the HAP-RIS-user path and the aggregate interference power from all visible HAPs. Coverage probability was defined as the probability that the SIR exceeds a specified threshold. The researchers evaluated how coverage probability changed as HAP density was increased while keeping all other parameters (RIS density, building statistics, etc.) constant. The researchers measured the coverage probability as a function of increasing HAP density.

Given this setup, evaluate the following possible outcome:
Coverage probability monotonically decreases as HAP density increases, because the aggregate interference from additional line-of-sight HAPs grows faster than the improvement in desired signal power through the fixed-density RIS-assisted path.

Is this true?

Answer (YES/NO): YES